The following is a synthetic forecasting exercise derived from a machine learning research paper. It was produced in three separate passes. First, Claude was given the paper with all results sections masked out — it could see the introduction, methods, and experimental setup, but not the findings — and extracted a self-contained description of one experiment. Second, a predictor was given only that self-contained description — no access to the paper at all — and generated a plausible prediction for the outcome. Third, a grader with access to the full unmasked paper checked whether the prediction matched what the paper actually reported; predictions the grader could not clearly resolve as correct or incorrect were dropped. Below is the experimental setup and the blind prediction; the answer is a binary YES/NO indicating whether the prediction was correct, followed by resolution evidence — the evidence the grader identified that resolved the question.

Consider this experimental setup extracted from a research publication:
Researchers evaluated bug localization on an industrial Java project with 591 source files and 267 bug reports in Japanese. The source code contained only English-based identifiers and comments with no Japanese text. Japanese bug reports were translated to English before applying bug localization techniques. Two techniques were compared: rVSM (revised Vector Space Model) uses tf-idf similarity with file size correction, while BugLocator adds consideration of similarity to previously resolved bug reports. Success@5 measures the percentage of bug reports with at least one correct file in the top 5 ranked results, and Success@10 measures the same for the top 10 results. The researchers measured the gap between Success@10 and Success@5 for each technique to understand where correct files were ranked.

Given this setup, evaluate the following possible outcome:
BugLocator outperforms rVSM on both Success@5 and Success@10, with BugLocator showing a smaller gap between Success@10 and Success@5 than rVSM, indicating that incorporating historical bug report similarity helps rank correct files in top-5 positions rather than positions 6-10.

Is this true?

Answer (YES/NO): NO